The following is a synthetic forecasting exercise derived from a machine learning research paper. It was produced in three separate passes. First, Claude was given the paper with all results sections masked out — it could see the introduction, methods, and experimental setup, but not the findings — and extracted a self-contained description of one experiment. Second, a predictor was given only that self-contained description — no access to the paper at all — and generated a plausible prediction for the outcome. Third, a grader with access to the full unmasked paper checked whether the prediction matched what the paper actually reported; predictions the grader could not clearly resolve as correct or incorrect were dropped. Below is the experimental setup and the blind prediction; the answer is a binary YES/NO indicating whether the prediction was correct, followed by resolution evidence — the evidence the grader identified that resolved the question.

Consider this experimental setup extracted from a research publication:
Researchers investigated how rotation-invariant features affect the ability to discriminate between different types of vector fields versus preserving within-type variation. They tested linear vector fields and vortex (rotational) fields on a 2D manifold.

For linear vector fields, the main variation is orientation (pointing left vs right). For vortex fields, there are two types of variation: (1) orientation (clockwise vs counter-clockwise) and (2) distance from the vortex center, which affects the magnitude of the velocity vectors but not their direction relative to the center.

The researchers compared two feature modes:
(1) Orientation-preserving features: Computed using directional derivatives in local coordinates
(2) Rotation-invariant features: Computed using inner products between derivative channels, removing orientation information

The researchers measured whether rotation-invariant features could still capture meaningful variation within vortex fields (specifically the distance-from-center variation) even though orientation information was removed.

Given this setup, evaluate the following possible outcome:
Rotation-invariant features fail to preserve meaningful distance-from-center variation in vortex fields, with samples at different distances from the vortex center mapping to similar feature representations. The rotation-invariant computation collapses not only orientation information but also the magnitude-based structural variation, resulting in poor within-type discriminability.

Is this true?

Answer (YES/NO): NO